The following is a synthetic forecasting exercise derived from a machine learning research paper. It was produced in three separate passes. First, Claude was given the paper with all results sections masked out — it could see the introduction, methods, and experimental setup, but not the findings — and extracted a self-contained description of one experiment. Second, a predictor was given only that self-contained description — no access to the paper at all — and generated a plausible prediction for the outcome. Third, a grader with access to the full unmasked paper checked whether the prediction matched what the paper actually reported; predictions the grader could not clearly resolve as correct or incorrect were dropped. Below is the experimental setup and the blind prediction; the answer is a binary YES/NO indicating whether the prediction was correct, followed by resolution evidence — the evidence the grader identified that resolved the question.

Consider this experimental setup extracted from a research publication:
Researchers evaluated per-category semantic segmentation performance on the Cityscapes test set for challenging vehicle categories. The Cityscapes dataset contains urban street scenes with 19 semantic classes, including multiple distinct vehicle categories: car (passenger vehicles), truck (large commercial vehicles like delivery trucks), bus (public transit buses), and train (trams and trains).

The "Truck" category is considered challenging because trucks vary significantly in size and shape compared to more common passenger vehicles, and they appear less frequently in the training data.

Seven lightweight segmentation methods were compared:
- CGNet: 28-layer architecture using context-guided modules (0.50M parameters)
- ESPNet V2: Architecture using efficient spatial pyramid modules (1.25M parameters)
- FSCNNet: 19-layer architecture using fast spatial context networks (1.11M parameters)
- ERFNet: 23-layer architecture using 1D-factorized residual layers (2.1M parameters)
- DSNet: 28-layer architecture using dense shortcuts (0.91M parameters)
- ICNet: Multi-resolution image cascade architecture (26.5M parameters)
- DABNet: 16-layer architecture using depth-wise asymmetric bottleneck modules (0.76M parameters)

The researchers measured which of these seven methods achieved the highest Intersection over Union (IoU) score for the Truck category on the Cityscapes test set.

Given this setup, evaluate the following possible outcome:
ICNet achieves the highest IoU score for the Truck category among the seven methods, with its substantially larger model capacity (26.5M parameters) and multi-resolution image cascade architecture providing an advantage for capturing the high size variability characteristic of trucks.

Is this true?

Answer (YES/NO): NO